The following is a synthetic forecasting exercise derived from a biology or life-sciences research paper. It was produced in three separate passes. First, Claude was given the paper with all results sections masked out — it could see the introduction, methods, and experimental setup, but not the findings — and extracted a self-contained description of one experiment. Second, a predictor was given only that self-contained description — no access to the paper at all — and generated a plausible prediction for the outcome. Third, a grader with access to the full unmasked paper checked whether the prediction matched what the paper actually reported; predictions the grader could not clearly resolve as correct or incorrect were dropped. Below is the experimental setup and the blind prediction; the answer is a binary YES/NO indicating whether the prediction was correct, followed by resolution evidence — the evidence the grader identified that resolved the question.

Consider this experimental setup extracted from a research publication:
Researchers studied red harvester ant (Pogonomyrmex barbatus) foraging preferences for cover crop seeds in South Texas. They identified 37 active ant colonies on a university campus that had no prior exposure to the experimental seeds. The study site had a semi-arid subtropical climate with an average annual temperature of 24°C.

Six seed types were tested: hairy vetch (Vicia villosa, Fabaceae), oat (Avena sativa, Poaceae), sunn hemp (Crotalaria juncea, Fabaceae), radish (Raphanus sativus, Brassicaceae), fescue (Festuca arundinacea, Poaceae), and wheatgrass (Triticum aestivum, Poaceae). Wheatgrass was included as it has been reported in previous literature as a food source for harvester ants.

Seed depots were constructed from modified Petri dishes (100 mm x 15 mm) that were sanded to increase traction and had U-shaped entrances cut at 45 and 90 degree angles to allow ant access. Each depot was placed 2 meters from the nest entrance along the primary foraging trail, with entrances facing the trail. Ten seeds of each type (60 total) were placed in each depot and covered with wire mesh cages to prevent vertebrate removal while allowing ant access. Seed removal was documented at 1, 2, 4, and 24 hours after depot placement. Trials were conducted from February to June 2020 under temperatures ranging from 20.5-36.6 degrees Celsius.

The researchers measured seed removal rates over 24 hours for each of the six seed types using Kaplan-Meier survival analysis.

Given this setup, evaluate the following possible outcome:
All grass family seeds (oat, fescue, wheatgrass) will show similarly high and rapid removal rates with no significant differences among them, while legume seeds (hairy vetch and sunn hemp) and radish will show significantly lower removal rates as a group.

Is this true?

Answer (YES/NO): NO